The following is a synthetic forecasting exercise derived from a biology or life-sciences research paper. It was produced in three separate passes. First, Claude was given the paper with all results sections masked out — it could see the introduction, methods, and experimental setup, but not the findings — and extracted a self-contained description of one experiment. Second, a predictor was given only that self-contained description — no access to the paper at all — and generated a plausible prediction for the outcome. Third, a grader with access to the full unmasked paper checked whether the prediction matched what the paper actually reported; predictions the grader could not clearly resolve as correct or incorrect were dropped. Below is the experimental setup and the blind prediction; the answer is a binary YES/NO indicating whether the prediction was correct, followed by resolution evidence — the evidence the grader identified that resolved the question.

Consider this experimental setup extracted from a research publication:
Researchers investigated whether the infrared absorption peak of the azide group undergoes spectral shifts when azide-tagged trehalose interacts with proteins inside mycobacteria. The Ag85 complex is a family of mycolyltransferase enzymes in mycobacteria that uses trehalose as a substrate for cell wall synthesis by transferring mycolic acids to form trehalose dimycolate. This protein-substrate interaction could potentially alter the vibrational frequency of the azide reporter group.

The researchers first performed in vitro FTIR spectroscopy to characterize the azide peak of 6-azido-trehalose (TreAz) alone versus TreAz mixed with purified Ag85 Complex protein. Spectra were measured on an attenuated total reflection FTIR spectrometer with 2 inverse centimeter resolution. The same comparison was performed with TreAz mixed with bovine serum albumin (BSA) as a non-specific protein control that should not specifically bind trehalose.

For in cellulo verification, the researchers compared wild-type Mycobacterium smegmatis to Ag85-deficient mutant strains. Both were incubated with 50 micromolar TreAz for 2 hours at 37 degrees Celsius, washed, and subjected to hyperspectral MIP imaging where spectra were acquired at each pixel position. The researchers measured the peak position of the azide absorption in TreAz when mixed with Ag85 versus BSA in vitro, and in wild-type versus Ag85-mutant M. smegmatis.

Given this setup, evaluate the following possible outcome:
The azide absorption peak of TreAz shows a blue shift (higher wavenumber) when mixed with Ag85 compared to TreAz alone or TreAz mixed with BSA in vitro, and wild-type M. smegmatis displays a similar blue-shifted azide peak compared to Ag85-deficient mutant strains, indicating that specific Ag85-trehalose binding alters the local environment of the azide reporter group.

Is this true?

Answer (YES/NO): NO